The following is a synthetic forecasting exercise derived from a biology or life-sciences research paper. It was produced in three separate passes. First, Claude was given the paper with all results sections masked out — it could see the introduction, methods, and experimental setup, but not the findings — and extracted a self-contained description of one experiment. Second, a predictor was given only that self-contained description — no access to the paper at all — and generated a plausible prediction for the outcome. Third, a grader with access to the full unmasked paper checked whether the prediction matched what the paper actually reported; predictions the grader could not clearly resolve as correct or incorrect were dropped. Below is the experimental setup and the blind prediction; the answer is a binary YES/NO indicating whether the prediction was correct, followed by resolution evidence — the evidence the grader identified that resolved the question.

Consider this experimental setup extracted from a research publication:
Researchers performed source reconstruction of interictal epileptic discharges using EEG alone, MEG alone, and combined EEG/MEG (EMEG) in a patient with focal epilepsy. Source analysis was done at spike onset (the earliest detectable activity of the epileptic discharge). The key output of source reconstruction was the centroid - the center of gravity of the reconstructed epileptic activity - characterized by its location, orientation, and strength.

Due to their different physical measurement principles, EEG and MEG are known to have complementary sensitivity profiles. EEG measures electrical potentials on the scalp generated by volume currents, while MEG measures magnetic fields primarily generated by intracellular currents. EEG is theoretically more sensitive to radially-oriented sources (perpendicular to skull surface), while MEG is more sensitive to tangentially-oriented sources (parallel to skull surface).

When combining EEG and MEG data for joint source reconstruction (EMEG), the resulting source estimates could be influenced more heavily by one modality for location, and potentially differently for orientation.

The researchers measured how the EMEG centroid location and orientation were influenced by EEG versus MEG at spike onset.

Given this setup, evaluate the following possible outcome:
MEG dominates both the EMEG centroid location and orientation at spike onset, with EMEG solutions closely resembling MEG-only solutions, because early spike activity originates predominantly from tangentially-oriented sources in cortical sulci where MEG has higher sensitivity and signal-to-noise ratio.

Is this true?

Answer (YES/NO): NO